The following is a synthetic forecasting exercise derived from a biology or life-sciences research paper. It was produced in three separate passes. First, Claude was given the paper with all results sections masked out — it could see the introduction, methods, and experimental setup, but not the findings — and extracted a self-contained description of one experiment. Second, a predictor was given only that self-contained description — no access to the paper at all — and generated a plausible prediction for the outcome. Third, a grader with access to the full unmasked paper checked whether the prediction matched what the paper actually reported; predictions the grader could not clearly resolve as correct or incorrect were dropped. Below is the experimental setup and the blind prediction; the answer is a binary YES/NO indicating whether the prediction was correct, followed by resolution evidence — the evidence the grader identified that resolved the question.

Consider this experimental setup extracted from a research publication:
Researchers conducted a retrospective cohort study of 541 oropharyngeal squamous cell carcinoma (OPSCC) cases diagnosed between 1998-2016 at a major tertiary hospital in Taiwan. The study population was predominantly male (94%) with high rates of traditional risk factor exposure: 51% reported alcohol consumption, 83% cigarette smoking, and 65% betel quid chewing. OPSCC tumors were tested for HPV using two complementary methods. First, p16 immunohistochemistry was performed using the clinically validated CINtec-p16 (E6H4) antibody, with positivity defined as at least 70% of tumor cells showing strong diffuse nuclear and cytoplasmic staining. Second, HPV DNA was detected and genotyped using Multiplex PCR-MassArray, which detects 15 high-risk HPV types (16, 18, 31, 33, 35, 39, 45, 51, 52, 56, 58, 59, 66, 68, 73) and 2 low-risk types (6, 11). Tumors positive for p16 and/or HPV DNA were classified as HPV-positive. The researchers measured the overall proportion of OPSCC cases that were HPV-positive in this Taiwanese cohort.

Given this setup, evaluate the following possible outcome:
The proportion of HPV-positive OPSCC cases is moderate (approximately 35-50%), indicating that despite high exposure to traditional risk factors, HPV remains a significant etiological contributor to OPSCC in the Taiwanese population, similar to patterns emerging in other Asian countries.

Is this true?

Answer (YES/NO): NO